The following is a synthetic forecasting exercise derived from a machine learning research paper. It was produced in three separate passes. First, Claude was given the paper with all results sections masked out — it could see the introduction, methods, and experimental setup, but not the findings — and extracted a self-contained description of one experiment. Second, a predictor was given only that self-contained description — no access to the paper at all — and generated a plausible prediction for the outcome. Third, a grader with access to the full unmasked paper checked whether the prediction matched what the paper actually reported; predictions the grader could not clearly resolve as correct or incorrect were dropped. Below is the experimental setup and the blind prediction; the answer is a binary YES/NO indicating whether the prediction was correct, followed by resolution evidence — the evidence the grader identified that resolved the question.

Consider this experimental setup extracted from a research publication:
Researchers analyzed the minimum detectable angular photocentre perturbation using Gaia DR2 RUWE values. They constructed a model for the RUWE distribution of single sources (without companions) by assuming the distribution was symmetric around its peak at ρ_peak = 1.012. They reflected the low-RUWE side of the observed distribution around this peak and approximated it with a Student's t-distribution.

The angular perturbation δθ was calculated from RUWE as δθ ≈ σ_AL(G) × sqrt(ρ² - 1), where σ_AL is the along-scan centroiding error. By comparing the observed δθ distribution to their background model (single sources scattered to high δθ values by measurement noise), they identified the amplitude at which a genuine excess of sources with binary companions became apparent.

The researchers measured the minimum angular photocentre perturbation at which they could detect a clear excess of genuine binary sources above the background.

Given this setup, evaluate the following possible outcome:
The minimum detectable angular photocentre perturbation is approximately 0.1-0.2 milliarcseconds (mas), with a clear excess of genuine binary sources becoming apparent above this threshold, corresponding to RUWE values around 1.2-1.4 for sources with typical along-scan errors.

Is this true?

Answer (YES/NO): YES